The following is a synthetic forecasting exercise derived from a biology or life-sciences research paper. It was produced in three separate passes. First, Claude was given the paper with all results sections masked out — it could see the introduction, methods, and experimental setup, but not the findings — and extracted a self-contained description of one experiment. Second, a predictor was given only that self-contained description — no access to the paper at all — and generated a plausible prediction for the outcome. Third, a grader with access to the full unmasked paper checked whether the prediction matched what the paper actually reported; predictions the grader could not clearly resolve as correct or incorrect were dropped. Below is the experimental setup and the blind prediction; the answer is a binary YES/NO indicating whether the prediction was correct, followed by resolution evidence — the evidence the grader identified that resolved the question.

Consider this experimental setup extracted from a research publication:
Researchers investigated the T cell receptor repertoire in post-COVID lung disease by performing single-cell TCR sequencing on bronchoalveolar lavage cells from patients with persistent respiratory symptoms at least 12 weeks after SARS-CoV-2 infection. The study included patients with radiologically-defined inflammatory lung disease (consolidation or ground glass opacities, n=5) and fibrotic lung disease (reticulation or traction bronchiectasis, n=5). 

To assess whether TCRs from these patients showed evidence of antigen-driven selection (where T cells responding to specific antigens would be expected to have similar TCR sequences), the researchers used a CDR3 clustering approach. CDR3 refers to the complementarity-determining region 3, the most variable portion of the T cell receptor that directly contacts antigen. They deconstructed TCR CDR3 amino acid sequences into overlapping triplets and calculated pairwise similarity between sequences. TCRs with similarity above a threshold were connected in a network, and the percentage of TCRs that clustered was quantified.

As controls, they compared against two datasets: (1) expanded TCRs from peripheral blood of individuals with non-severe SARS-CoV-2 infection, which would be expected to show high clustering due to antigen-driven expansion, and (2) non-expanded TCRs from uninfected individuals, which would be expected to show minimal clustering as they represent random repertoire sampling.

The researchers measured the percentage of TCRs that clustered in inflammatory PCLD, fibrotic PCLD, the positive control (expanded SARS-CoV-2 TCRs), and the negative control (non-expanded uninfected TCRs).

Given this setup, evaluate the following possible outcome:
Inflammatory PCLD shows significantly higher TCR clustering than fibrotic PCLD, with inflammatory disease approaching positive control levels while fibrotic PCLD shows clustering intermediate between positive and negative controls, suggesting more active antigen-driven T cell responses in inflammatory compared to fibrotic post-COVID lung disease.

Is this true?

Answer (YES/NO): NO